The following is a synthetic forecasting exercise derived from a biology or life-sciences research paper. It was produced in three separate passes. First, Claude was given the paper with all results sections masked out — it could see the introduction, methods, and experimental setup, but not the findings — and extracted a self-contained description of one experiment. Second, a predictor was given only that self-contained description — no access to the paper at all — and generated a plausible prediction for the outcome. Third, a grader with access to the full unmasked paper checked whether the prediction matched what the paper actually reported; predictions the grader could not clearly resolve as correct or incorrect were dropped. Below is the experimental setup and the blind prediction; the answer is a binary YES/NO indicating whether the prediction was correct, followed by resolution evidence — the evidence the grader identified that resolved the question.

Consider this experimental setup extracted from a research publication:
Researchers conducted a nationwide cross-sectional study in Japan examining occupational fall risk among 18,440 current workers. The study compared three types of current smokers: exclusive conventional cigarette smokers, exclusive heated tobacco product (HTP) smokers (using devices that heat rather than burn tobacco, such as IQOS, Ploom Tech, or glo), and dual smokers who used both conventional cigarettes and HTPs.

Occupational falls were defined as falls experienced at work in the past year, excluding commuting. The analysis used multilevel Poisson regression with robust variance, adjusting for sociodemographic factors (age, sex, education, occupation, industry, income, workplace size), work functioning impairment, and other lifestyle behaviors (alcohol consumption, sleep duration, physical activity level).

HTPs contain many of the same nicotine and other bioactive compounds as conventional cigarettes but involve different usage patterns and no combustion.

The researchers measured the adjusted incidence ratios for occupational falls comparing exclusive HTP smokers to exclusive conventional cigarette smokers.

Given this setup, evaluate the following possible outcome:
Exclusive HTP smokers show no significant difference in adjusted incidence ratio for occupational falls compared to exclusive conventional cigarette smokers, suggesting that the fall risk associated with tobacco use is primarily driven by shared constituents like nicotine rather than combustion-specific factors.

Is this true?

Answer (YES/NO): NO